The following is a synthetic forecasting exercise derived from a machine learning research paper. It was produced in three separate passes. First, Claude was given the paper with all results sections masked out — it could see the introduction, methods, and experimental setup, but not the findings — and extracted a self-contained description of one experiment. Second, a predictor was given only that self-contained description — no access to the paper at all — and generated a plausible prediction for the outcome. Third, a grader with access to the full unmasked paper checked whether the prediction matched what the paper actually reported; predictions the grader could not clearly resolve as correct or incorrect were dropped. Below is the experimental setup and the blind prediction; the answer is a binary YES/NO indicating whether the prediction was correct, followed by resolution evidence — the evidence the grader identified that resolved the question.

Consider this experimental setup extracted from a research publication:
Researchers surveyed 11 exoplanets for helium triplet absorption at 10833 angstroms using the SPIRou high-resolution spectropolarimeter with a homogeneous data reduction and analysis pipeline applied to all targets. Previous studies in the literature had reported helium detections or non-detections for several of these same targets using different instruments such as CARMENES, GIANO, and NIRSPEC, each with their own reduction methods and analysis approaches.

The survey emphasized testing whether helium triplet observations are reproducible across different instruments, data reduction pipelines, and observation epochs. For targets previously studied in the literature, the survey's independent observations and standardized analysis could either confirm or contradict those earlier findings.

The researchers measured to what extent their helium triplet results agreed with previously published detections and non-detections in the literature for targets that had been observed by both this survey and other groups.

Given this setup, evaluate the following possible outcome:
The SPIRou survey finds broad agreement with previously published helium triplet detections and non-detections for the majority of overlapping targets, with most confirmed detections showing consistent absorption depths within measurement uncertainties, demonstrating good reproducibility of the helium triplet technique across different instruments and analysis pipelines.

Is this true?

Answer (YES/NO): NO